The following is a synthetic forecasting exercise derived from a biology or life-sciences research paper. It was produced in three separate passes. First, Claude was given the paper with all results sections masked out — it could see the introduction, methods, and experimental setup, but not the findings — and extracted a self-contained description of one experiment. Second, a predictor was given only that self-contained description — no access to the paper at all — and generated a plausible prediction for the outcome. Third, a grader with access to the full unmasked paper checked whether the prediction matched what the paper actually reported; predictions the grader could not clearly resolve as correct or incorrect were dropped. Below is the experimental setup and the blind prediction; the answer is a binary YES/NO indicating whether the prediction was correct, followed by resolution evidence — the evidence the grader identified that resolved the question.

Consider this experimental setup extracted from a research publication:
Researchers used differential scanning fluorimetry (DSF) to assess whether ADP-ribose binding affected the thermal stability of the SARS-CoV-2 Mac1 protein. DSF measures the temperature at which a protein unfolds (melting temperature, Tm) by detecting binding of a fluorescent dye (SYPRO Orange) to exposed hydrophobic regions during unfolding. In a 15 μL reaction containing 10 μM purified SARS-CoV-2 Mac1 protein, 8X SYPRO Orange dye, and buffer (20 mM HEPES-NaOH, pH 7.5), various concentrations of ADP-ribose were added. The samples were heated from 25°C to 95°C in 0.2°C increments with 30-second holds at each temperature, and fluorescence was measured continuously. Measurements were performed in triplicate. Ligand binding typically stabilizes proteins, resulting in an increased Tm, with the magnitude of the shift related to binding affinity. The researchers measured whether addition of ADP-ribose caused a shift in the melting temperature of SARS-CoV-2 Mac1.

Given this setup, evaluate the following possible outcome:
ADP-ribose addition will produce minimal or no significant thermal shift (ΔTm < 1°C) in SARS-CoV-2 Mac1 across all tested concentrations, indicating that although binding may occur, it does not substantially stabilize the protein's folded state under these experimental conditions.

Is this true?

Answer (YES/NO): NO